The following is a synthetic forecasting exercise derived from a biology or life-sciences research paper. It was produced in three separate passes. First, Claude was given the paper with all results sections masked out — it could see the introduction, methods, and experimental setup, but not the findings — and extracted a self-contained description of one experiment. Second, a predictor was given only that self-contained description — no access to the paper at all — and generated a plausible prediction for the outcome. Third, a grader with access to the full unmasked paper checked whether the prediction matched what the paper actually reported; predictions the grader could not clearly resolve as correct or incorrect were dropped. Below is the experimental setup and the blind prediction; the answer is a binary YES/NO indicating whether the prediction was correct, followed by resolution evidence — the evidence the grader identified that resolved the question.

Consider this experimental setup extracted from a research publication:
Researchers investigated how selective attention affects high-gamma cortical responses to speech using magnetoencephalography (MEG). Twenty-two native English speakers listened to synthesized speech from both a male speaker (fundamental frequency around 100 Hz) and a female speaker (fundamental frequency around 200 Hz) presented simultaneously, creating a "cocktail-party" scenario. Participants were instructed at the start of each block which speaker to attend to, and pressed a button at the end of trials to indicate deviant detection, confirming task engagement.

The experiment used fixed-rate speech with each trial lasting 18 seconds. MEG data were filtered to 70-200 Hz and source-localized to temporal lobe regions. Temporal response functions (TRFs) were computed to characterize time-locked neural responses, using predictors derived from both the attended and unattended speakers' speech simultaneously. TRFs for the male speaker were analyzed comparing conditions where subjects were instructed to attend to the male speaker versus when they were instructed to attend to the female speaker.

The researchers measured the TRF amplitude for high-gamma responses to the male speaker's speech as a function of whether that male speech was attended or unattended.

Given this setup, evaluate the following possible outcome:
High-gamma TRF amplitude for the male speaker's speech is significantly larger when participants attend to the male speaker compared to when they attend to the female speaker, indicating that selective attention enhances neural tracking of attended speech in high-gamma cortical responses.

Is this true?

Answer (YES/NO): YES